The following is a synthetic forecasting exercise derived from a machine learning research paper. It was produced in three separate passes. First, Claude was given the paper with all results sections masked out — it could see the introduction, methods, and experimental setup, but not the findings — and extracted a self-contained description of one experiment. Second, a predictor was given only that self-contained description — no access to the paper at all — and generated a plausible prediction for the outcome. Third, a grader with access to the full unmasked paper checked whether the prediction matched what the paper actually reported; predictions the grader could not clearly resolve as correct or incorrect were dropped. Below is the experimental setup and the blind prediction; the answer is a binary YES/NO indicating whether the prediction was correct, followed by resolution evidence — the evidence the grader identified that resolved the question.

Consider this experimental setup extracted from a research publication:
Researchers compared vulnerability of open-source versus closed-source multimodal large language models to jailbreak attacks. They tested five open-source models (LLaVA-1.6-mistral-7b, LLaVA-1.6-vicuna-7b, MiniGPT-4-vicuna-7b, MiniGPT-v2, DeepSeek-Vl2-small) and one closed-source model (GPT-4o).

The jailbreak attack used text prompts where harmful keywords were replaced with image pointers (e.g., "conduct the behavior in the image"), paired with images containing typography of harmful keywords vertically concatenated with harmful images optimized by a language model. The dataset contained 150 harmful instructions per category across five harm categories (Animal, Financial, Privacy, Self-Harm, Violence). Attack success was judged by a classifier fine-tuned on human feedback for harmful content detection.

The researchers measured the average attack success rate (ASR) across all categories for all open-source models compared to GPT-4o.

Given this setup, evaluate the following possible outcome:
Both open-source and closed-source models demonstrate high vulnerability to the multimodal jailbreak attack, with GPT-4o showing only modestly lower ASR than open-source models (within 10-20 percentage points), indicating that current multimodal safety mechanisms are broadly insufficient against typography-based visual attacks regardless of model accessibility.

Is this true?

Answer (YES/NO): NO